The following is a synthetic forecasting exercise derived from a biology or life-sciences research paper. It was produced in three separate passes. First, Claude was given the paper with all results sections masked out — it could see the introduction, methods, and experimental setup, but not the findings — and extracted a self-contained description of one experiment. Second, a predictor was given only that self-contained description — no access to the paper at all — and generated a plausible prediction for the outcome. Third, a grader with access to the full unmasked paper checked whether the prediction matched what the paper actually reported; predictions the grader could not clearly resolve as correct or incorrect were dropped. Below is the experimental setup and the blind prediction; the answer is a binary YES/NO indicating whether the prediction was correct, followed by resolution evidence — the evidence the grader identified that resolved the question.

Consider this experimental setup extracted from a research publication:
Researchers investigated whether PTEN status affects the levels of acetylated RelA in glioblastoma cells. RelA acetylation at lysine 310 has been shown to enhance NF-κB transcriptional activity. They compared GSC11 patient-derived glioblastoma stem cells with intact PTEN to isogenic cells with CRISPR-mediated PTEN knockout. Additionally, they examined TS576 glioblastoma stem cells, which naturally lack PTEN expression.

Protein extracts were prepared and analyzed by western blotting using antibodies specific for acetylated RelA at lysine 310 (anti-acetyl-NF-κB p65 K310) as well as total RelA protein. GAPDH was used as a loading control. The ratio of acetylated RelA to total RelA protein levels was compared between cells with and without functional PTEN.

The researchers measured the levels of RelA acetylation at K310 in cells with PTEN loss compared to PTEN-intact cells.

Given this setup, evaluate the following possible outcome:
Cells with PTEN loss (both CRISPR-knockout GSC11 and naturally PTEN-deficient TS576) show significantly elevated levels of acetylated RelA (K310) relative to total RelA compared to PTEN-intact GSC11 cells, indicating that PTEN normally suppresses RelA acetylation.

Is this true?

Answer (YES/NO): YES